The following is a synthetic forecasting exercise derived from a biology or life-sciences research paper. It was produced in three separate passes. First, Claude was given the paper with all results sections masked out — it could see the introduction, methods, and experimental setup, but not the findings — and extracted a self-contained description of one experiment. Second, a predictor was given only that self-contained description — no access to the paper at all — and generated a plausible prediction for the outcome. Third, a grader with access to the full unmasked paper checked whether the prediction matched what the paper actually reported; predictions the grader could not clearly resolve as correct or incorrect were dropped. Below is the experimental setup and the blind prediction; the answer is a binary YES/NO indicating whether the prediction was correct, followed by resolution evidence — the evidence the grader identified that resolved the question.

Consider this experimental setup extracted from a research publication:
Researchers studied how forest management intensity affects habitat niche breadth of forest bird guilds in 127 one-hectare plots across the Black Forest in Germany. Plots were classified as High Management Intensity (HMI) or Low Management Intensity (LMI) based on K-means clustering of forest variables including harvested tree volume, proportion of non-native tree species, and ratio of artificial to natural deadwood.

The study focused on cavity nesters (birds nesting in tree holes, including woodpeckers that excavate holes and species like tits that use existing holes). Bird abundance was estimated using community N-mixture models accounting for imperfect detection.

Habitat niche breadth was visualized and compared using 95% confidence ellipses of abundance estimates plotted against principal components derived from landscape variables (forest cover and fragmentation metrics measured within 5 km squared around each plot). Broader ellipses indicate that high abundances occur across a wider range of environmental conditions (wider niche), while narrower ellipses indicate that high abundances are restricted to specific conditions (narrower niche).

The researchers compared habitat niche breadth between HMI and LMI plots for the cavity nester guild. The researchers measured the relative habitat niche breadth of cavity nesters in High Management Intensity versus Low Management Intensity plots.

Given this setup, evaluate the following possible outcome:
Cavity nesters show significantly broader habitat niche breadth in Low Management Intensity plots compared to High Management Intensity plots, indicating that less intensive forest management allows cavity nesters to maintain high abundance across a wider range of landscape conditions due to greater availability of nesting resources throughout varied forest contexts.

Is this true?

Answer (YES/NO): NO